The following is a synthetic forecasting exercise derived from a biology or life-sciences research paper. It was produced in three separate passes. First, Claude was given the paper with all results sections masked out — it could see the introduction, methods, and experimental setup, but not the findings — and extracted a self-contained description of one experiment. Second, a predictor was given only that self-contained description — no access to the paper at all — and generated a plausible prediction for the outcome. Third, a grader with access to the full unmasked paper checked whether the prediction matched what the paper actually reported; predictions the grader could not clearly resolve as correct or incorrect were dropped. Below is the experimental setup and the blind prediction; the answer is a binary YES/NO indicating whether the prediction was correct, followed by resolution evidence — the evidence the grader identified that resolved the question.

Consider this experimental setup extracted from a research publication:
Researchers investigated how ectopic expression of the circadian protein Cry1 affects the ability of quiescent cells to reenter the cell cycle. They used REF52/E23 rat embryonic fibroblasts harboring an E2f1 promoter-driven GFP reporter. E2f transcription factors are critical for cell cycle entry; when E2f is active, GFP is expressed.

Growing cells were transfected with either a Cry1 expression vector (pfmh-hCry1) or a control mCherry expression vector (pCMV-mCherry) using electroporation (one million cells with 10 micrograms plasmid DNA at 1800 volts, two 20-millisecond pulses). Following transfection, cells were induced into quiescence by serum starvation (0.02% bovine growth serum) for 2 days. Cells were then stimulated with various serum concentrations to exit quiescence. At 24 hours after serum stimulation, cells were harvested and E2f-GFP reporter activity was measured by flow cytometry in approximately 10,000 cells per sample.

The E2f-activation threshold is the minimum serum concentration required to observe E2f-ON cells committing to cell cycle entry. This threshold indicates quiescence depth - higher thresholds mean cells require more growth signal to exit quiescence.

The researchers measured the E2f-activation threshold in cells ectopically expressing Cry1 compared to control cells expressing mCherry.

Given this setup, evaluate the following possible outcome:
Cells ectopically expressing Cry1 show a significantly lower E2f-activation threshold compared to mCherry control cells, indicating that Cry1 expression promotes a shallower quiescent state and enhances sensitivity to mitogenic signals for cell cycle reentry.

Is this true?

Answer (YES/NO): NO